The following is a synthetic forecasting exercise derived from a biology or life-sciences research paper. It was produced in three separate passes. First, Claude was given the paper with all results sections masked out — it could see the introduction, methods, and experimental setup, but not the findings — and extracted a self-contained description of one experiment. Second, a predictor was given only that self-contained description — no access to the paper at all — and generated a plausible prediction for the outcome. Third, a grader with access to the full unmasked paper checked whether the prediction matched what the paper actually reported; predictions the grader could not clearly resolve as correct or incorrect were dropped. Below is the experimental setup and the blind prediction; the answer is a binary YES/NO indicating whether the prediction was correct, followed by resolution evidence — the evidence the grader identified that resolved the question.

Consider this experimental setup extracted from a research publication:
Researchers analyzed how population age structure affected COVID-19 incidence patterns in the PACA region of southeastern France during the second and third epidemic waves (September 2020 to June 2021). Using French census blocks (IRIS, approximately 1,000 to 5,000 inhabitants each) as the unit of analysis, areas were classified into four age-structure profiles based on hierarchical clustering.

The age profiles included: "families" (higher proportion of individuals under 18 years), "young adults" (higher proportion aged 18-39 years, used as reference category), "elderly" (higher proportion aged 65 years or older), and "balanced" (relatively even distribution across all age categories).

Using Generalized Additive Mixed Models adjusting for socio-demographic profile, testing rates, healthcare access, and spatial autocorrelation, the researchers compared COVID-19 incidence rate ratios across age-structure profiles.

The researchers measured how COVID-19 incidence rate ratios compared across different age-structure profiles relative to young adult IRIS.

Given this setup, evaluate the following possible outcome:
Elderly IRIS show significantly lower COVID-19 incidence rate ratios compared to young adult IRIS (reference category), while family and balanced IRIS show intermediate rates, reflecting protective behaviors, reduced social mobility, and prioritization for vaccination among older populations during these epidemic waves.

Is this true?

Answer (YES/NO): NO